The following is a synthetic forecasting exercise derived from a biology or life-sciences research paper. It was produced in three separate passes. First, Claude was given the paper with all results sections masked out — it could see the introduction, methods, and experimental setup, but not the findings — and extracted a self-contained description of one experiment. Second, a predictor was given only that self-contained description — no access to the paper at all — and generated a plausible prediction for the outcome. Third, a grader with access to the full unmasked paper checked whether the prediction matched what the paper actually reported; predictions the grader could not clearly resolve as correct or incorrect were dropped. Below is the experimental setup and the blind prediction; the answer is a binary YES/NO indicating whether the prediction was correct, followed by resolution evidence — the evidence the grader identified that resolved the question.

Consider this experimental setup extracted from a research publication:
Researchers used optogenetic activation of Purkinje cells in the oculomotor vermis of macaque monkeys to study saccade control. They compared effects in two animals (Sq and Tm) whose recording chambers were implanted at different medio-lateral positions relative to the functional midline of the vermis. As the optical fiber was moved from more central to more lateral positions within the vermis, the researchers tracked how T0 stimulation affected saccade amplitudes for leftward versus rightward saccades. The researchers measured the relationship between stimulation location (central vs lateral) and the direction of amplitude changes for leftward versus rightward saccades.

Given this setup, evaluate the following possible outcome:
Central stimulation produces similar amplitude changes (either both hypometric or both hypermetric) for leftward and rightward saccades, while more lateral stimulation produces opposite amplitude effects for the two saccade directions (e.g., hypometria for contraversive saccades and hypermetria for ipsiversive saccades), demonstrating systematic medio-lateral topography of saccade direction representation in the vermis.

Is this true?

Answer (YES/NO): YES